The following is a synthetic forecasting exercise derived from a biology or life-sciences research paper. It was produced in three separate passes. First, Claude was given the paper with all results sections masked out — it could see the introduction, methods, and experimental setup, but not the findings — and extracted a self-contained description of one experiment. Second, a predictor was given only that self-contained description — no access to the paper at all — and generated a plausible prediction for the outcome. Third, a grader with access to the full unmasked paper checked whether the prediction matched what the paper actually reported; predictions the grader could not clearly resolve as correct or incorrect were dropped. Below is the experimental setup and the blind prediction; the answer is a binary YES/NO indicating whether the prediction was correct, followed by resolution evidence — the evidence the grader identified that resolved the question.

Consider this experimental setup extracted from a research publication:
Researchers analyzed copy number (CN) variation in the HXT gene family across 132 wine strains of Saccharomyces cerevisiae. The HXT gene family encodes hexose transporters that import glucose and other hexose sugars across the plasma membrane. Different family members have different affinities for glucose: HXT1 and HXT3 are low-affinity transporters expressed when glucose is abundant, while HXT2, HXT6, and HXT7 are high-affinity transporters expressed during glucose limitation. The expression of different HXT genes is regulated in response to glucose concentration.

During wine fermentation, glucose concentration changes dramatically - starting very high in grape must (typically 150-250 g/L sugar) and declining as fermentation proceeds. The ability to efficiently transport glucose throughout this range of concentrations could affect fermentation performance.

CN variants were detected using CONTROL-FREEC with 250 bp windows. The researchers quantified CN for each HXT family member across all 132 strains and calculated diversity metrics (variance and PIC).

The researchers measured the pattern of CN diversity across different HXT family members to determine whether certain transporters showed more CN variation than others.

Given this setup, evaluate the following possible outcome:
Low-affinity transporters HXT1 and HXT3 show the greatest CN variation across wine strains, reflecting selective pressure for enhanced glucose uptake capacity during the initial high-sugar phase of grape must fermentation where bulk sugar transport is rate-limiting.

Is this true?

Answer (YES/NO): NO